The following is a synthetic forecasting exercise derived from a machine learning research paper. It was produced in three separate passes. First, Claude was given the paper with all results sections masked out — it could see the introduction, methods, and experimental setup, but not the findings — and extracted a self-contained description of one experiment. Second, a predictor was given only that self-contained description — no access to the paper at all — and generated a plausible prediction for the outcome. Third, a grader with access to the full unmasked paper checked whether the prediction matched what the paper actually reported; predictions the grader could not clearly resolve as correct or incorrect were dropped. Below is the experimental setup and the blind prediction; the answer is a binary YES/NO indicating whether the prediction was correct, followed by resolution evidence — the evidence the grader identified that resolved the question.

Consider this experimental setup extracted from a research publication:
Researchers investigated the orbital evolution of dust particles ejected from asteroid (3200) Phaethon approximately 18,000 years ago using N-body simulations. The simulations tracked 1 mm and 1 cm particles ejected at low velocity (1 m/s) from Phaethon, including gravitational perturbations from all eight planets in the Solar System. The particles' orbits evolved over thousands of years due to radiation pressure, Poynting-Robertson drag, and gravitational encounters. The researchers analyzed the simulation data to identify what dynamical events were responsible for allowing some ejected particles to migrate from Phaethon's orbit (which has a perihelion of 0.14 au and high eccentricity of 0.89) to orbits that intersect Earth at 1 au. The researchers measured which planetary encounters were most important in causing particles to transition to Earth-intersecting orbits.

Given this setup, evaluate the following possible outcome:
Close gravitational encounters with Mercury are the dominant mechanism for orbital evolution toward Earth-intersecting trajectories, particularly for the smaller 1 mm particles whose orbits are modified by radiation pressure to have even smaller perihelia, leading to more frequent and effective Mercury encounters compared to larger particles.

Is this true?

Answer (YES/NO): NO